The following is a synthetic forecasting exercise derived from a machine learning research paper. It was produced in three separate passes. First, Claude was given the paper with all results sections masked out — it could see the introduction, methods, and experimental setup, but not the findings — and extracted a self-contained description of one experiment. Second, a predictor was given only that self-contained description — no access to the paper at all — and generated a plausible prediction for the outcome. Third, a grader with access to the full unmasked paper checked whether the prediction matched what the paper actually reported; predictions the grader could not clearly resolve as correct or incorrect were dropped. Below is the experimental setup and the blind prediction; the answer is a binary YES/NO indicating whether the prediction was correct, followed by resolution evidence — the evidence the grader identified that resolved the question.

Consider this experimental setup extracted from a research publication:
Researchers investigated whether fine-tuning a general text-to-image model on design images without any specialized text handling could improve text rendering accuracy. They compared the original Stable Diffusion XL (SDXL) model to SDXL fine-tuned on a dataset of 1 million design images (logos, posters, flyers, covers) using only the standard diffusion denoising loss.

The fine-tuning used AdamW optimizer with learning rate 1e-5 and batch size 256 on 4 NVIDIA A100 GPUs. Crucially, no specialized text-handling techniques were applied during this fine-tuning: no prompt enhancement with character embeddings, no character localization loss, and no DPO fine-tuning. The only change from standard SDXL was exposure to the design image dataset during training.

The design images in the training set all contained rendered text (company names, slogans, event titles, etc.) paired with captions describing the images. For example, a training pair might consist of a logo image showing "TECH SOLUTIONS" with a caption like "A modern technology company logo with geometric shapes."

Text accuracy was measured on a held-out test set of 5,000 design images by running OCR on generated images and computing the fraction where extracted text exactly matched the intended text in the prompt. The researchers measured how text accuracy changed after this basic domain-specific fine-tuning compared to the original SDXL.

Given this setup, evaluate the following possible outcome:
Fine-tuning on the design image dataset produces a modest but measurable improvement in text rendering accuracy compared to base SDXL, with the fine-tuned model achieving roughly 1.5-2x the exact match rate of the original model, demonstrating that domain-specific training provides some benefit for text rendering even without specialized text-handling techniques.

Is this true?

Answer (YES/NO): YES